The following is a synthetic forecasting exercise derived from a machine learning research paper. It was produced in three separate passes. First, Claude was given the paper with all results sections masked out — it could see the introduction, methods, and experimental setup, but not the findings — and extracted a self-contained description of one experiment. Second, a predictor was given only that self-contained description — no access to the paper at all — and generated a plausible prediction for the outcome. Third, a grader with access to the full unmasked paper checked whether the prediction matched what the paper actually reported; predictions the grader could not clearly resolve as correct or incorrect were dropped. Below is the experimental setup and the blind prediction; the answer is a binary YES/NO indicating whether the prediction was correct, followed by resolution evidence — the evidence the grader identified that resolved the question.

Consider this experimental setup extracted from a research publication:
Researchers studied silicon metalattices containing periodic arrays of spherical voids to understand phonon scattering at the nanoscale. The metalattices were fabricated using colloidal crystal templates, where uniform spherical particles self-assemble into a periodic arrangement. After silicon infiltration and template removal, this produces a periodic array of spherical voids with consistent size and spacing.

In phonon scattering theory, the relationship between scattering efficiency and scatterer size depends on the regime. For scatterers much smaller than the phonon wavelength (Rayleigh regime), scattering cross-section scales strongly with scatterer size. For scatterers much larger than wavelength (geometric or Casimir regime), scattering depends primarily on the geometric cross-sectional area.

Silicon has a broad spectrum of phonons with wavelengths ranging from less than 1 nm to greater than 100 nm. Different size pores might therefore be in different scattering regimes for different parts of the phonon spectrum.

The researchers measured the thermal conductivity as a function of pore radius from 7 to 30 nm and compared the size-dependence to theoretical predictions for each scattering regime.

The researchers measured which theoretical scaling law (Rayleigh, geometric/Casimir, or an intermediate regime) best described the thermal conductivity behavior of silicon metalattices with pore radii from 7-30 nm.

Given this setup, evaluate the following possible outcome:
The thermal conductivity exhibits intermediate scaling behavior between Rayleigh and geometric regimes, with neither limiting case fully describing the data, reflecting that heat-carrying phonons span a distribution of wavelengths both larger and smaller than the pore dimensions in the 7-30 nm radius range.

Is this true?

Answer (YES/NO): YES